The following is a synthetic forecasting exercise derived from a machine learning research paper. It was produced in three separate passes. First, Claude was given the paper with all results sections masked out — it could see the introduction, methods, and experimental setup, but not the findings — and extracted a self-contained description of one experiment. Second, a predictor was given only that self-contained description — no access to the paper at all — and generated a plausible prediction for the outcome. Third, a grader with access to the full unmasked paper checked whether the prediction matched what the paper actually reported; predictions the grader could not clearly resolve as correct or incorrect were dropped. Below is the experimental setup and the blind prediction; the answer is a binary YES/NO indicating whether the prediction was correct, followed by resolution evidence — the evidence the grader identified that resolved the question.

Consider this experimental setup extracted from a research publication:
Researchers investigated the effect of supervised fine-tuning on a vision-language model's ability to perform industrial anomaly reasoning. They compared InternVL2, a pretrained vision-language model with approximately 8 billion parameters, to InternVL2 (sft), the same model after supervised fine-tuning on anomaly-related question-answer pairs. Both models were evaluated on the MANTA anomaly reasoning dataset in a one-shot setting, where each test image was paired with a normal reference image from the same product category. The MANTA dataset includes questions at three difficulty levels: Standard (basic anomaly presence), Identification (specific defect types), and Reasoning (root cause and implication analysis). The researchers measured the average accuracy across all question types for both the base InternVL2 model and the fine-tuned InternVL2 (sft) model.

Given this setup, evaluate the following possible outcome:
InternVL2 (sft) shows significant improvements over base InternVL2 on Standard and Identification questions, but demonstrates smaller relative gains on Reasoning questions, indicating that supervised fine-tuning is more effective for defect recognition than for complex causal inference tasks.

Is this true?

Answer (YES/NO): NO